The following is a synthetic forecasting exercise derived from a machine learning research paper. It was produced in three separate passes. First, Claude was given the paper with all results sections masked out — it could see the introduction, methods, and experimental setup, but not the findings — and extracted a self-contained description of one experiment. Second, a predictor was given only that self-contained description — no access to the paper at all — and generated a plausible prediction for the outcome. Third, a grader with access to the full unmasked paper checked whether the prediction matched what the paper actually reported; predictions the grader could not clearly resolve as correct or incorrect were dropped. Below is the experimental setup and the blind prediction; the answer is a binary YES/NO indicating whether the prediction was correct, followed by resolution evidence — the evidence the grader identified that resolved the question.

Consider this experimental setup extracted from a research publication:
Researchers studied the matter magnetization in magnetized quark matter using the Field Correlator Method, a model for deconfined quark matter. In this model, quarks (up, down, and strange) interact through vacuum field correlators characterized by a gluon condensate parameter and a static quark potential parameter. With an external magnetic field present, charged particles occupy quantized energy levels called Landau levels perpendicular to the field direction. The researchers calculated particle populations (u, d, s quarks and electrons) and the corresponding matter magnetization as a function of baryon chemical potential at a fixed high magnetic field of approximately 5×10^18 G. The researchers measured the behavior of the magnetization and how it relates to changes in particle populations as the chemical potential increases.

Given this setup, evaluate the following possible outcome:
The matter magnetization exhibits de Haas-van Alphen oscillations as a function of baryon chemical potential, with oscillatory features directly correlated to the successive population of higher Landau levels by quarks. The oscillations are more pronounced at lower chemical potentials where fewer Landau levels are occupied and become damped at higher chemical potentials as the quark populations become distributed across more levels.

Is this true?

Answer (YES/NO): NO